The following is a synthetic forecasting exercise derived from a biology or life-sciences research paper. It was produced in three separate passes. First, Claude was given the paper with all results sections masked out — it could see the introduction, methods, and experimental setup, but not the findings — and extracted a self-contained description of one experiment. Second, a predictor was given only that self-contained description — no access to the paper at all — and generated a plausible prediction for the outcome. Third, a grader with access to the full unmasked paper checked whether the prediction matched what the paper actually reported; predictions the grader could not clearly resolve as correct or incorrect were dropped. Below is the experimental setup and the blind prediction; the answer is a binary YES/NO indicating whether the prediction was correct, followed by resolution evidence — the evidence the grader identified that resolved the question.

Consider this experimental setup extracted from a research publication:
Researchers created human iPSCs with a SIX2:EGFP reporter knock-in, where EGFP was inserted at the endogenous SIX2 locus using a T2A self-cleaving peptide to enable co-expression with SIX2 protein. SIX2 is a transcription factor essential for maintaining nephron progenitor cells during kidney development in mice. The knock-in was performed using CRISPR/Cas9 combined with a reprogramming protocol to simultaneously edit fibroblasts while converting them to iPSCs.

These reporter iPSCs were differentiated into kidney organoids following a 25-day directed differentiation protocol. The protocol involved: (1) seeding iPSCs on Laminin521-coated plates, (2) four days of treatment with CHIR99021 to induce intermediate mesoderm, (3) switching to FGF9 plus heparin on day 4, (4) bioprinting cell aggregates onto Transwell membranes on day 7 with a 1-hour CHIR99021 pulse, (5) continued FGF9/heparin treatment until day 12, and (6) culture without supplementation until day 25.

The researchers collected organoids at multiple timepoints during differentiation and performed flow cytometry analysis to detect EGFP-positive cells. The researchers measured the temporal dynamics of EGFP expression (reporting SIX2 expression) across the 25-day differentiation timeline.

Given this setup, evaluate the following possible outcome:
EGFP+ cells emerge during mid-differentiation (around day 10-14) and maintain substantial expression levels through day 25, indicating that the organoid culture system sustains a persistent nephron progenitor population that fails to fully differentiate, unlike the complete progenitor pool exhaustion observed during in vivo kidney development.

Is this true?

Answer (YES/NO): NO